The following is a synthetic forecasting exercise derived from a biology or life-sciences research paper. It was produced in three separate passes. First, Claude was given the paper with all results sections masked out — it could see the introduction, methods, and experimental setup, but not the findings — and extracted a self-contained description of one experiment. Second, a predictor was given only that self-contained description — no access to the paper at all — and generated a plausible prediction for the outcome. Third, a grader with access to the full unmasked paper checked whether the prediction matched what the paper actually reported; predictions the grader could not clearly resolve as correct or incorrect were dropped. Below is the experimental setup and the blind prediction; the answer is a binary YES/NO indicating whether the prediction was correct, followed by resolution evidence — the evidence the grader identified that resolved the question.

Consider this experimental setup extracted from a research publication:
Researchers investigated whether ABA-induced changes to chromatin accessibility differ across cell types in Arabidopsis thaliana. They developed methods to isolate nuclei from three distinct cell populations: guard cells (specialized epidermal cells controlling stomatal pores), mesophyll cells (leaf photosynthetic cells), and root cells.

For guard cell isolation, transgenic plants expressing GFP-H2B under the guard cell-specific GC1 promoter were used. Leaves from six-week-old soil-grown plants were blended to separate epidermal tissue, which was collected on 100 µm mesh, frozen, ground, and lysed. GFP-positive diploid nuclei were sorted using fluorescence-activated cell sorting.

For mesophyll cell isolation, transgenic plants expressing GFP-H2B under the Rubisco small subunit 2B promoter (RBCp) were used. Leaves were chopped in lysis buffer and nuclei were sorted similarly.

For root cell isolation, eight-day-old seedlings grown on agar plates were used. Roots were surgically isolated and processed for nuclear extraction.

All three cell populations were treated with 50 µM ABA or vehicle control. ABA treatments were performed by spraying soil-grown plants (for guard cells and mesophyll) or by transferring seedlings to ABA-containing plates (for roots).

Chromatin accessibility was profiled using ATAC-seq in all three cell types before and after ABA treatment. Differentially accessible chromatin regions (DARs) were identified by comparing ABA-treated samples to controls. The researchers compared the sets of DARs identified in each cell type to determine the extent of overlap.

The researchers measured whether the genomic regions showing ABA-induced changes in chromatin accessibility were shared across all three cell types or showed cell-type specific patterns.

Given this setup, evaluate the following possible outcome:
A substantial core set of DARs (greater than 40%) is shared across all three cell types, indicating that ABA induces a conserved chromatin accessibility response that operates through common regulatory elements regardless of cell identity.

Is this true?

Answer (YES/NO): NO